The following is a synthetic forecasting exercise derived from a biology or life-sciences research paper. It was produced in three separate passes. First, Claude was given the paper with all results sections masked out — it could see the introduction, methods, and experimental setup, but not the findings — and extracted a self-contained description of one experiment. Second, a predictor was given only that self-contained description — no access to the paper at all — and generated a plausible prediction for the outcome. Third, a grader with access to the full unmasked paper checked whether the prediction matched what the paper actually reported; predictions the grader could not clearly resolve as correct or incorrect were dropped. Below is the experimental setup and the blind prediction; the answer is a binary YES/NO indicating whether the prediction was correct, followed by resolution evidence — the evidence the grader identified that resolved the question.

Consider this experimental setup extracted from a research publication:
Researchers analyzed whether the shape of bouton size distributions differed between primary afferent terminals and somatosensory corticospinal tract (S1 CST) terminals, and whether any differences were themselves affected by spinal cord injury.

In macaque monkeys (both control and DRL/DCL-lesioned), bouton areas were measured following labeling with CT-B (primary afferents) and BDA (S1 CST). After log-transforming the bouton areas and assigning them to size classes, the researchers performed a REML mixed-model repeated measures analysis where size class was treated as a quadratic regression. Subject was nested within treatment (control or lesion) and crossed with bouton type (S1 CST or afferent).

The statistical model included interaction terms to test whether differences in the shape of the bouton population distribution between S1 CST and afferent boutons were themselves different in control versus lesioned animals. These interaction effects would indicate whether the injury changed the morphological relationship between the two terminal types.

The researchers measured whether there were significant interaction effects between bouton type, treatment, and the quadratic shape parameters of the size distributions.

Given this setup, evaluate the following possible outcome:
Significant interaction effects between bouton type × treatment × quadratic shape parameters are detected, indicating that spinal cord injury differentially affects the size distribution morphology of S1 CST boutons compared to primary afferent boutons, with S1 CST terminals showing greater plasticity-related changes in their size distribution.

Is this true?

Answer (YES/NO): NO